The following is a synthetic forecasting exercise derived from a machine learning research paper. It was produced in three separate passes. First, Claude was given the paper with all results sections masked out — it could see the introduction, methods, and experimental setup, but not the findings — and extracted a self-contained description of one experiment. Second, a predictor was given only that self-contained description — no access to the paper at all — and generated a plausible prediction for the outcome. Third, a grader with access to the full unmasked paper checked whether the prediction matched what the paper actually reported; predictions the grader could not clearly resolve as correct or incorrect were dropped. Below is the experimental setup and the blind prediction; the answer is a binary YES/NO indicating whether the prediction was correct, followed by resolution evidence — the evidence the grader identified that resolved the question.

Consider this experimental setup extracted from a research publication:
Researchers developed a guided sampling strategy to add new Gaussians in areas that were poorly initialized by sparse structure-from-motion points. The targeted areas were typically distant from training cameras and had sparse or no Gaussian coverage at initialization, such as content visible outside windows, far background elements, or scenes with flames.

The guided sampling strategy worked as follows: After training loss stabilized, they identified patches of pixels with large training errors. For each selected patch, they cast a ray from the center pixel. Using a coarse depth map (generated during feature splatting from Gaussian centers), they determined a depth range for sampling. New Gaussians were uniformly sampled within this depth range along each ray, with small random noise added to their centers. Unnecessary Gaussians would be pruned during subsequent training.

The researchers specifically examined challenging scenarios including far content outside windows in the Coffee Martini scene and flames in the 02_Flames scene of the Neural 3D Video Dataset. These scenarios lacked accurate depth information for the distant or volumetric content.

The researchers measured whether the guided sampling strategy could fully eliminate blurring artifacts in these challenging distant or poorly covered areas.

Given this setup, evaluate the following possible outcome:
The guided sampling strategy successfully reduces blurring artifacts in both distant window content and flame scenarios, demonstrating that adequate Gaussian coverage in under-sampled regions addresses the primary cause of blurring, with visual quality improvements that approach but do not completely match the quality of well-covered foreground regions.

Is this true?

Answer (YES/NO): NO